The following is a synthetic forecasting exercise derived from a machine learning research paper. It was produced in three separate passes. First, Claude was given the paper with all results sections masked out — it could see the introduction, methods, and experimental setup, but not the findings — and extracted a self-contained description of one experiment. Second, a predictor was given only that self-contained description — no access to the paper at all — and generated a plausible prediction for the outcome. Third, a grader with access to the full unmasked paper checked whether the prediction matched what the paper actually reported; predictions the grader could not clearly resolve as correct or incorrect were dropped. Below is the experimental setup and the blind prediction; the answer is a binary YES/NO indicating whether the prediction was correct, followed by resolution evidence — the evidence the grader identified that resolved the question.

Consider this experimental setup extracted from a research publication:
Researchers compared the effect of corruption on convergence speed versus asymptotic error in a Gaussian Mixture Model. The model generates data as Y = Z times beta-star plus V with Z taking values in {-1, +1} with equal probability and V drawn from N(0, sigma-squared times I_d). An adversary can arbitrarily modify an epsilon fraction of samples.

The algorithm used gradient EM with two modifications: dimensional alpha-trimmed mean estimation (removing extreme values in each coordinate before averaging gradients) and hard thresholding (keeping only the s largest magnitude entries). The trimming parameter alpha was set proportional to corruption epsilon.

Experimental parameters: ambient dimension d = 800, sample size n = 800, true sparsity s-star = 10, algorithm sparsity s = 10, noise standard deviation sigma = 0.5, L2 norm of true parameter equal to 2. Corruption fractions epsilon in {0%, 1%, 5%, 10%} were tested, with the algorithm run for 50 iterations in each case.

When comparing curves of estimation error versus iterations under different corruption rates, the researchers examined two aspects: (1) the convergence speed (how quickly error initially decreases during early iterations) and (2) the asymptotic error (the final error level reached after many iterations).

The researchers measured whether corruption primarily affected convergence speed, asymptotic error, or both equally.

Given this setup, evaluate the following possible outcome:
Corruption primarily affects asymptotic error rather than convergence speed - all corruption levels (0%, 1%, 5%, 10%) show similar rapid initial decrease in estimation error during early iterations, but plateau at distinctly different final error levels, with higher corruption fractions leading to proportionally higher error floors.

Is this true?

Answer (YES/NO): YES